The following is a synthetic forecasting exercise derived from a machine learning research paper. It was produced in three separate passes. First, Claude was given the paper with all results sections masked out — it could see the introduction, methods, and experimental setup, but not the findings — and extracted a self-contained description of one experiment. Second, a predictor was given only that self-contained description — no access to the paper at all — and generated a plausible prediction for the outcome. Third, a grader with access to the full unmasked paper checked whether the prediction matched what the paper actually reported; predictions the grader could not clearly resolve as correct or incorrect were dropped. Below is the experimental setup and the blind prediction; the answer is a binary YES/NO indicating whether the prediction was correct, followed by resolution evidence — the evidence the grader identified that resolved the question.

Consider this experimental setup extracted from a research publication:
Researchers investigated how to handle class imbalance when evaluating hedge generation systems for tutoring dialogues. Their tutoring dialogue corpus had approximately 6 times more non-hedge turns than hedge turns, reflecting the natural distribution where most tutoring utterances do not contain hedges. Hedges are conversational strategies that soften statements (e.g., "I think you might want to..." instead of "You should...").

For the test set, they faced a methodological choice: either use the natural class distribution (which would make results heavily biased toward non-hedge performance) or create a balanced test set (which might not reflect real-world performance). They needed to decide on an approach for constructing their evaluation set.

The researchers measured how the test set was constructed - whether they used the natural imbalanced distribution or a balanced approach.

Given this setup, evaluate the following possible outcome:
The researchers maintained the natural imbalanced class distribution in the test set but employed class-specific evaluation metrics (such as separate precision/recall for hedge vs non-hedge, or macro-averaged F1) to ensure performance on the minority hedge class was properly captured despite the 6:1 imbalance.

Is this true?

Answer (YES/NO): NO